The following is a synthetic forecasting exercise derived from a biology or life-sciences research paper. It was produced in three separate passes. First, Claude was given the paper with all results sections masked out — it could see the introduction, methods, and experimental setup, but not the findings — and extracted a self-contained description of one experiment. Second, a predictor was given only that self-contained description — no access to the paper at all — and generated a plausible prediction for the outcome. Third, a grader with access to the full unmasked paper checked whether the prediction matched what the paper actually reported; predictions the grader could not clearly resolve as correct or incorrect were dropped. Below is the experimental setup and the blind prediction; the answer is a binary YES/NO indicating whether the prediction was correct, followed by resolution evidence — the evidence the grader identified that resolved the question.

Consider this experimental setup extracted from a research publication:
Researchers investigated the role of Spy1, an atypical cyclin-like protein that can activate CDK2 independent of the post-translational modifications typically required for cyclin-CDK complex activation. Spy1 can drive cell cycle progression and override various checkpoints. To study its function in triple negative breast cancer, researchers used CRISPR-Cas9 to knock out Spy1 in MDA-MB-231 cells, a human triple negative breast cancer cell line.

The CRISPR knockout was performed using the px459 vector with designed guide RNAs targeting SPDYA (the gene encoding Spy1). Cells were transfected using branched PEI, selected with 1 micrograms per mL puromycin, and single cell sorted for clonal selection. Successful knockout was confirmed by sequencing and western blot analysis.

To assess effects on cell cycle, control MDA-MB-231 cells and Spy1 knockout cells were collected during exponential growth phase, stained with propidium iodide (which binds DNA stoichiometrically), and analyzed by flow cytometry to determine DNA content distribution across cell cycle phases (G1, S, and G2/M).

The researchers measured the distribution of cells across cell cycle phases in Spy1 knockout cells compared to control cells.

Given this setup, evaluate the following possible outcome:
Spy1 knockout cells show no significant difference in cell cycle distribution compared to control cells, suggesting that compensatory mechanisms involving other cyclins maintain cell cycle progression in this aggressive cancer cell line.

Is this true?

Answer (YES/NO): NO